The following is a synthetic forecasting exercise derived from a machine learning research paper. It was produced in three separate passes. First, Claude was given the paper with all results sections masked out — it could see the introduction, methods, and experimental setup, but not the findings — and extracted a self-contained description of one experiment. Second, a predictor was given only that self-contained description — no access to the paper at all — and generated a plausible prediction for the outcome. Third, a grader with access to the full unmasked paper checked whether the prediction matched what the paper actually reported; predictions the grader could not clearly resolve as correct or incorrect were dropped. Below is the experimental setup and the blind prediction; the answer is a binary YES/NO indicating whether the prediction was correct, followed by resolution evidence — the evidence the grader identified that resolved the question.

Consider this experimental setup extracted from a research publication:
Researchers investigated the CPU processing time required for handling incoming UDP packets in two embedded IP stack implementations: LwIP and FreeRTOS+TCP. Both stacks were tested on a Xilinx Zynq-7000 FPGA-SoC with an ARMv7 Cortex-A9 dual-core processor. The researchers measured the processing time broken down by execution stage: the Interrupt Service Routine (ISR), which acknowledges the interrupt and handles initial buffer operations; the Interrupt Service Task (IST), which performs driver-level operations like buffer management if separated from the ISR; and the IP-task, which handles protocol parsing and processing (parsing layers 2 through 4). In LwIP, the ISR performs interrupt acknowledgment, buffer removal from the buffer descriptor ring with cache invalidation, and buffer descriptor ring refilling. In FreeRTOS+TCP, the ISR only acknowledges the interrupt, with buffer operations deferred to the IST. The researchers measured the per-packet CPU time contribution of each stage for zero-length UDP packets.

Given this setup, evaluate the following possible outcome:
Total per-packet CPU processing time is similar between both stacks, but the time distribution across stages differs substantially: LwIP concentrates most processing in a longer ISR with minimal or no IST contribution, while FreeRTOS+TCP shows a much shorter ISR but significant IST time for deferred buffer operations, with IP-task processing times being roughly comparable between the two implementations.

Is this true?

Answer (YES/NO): NO